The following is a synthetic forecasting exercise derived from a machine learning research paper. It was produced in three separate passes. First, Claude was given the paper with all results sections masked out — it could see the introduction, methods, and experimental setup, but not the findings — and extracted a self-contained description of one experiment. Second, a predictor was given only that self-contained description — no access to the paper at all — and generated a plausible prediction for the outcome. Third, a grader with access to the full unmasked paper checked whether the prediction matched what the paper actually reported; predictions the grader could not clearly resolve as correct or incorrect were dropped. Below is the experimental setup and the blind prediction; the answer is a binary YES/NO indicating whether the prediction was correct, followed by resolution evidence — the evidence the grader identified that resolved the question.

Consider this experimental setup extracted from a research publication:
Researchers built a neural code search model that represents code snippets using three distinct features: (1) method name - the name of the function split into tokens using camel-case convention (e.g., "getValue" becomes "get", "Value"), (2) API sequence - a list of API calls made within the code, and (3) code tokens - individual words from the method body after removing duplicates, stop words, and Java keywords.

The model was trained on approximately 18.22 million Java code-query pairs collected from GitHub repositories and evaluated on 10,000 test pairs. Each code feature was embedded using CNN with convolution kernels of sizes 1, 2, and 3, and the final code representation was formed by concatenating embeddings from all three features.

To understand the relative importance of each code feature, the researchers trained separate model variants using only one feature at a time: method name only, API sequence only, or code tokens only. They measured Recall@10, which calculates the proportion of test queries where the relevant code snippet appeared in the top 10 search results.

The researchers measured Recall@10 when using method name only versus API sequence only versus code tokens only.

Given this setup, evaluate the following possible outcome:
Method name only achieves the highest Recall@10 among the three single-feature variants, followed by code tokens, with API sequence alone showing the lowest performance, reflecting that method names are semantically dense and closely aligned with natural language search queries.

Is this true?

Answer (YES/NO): YES